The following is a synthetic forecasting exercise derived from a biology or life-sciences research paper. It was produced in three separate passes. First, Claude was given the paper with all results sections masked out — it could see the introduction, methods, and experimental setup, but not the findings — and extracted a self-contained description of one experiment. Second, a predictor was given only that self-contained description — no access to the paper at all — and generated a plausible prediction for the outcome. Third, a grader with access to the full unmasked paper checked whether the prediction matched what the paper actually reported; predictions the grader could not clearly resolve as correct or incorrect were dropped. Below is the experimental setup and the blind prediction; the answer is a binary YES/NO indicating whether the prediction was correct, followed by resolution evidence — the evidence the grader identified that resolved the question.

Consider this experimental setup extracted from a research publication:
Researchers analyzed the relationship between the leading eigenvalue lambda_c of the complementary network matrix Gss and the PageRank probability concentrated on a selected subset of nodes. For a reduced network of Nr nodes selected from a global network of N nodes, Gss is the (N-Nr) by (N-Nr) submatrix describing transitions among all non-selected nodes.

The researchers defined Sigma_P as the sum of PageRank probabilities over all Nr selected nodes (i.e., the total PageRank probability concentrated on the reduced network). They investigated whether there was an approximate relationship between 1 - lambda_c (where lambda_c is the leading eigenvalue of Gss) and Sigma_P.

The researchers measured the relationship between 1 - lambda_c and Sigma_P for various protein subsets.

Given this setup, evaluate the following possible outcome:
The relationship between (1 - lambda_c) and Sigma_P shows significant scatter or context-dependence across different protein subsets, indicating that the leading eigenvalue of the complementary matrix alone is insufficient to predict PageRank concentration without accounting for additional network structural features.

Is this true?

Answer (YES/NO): NO